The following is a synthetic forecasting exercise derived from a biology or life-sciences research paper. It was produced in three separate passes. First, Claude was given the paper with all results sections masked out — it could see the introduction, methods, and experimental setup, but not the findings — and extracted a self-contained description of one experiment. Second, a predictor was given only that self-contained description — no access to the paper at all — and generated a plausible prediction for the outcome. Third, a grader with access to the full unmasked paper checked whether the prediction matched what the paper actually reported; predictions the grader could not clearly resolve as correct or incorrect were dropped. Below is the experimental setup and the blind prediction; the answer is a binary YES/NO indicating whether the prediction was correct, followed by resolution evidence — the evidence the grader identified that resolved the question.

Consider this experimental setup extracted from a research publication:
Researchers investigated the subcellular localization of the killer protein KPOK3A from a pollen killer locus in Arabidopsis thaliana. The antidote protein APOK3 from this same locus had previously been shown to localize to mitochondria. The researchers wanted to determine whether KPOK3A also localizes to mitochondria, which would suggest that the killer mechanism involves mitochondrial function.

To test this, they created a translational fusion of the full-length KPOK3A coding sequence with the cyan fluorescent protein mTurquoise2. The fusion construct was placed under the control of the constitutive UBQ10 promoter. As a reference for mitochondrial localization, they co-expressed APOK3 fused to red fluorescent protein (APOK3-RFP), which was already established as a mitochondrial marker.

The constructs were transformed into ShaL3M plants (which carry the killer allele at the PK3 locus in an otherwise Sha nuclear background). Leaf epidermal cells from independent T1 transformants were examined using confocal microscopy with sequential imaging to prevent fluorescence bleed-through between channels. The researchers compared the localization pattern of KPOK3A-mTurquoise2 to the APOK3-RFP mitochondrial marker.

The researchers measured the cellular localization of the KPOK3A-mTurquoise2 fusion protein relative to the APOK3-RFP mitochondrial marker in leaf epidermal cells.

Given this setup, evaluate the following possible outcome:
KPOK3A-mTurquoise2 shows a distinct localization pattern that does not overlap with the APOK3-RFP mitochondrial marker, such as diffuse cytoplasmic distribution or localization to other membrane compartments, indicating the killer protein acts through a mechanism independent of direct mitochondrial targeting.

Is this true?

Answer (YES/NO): NO